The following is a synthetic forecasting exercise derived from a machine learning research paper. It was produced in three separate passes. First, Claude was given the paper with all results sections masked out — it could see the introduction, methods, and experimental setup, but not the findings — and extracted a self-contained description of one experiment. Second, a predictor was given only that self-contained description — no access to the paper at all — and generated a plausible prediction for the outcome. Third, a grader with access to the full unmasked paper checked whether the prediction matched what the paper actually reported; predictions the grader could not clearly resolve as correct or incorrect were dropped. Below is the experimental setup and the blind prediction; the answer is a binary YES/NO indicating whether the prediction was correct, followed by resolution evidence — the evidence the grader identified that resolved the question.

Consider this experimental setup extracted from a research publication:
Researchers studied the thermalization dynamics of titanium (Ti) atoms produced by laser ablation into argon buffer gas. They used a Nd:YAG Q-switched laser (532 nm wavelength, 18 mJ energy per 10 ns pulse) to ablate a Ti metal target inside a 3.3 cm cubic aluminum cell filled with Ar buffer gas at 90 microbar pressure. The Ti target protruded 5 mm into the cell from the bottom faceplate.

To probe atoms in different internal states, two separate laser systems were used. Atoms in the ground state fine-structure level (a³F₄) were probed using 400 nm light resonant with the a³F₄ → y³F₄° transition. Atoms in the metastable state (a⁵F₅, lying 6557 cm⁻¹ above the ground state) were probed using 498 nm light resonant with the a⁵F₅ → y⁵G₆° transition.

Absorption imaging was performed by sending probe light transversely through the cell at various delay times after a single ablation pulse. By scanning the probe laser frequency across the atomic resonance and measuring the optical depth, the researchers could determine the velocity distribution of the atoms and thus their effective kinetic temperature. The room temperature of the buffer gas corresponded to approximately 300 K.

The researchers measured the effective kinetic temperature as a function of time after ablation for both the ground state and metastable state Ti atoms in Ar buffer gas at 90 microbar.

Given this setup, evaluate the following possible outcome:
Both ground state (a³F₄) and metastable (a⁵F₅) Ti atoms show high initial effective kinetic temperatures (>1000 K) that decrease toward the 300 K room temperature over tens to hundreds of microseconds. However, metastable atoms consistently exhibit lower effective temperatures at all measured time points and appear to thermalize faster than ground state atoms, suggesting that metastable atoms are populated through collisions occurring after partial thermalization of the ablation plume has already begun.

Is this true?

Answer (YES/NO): NO